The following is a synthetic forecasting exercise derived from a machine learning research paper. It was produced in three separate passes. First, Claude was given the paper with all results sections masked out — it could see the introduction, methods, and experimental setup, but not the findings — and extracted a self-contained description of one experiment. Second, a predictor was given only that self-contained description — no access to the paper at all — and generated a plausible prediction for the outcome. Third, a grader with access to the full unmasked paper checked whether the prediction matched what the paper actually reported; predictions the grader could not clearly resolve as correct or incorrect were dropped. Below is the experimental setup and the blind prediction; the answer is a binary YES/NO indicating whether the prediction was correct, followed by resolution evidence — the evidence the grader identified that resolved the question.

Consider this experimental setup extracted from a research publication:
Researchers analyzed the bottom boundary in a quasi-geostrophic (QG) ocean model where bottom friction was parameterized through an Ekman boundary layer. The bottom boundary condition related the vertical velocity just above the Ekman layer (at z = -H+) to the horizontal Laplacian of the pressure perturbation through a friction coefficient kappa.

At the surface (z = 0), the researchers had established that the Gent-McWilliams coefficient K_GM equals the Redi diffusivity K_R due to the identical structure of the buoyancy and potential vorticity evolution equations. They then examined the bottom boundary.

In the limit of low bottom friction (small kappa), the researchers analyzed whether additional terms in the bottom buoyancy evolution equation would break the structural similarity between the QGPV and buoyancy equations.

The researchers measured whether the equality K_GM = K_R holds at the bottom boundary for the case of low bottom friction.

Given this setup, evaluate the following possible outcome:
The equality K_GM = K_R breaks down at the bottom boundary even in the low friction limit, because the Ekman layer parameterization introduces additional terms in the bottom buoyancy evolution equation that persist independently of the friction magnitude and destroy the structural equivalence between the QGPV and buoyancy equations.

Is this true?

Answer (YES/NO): NO